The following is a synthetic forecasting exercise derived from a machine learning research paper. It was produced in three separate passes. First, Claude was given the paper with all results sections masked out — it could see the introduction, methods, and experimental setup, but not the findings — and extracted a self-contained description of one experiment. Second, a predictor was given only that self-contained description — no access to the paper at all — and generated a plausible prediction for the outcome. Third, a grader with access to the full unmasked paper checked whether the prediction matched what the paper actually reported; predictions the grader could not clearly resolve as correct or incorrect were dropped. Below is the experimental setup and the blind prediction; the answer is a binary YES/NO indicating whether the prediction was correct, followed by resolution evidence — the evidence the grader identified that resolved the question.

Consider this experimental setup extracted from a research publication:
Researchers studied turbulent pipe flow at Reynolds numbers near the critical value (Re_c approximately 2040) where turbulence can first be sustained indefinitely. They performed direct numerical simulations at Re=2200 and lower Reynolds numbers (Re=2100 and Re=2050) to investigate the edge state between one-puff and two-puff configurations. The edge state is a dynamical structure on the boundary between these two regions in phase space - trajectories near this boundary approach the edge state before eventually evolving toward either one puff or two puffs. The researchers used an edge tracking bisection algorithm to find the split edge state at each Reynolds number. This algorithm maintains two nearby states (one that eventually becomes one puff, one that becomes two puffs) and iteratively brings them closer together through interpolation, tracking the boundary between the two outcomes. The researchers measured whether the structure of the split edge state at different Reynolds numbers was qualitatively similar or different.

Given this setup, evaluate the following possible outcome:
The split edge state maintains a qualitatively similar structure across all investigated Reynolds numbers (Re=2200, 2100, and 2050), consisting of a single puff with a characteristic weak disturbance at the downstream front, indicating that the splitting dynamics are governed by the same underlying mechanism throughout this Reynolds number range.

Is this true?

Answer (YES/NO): NO